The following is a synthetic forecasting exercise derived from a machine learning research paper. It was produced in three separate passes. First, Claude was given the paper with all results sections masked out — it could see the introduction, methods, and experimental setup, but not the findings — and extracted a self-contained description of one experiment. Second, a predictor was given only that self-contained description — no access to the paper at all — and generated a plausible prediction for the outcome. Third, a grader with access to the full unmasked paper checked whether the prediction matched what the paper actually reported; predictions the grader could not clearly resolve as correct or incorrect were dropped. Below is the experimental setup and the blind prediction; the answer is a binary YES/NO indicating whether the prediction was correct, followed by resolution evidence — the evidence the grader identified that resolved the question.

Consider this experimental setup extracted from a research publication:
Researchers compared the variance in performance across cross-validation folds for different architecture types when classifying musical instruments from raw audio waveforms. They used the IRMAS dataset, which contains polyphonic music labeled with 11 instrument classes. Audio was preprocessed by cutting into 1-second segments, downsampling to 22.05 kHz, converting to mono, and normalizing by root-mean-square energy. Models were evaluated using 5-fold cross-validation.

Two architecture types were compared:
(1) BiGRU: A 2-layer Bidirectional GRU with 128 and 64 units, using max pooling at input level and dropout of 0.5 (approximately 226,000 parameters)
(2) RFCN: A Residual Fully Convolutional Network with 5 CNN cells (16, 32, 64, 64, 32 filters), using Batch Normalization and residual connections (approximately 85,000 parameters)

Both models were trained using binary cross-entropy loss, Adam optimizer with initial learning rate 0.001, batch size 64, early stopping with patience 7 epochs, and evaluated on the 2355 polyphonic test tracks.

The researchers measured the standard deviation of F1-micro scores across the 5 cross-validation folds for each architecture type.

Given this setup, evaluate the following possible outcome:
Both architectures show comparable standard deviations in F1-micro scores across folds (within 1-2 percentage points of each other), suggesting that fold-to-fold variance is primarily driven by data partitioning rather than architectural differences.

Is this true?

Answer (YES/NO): NO